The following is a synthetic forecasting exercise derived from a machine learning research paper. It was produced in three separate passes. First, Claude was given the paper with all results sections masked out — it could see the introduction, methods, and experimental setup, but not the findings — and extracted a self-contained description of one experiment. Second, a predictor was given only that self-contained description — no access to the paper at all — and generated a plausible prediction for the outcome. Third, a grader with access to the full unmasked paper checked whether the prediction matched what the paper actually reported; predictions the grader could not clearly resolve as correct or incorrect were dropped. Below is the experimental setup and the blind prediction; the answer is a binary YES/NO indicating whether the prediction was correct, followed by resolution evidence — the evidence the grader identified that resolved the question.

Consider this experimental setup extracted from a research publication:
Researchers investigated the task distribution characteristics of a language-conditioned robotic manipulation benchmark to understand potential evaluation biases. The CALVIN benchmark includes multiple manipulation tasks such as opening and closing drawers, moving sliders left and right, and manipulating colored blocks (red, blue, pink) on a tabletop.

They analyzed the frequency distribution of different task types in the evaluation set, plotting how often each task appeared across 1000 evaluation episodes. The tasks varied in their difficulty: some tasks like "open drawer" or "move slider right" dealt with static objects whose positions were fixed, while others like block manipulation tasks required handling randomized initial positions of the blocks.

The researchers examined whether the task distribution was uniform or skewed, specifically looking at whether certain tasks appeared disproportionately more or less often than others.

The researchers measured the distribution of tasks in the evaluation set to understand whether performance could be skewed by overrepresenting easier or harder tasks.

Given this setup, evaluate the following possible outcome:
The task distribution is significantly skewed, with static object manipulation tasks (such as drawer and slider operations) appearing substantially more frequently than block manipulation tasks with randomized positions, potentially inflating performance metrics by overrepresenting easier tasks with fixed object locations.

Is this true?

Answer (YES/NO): YES